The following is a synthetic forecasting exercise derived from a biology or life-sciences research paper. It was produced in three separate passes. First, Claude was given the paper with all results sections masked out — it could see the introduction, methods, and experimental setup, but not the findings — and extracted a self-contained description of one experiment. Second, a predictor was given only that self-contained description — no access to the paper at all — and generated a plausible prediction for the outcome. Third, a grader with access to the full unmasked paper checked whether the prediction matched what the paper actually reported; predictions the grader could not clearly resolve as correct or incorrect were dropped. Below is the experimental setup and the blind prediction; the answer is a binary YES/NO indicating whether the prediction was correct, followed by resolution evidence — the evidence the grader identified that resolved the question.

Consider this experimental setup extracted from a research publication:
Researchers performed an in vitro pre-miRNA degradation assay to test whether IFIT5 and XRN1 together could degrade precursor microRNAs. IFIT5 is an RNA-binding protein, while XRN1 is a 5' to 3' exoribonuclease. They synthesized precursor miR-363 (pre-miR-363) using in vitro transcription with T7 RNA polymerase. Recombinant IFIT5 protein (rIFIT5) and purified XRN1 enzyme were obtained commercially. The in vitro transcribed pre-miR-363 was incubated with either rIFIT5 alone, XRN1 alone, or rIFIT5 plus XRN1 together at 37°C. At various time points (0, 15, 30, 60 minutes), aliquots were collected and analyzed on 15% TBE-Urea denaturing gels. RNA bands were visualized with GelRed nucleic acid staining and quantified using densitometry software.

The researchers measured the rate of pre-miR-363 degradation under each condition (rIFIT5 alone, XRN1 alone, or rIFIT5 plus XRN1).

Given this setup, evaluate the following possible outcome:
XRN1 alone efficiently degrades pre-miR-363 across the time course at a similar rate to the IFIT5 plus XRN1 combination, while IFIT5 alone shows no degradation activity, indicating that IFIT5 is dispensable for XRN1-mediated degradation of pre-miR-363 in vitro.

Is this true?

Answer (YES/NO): NO